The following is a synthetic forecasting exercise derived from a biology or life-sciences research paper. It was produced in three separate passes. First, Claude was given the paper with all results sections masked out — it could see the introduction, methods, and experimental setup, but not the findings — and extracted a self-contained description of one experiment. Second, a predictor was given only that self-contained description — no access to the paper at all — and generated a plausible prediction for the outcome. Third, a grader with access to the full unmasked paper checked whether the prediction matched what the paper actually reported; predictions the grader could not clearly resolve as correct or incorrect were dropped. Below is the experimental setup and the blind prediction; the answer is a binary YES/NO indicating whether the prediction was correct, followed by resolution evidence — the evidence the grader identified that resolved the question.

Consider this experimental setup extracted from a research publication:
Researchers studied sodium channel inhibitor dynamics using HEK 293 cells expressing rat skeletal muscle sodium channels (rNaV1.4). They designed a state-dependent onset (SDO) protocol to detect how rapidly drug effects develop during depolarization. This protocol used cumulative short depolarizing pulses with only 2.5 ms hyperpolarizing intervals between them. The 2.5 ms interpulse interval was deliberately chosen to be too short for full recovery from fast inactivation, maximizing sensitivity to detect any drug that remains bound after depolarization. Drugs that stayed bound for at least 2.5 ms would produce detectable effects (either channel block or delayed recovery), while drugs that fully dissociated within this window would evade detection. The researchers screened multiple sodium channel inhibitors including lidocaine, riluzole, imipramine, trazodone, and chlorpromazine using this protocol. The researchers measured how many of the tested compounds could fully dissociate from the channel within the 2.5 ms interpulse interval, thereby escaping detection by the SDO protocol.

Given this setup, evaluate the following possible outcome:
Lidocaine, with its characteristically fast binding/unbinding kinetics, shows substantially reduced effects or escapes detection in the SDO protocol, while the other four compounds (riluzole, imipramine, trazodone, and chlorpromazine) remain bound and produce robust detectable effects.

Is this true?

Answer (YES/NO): NO